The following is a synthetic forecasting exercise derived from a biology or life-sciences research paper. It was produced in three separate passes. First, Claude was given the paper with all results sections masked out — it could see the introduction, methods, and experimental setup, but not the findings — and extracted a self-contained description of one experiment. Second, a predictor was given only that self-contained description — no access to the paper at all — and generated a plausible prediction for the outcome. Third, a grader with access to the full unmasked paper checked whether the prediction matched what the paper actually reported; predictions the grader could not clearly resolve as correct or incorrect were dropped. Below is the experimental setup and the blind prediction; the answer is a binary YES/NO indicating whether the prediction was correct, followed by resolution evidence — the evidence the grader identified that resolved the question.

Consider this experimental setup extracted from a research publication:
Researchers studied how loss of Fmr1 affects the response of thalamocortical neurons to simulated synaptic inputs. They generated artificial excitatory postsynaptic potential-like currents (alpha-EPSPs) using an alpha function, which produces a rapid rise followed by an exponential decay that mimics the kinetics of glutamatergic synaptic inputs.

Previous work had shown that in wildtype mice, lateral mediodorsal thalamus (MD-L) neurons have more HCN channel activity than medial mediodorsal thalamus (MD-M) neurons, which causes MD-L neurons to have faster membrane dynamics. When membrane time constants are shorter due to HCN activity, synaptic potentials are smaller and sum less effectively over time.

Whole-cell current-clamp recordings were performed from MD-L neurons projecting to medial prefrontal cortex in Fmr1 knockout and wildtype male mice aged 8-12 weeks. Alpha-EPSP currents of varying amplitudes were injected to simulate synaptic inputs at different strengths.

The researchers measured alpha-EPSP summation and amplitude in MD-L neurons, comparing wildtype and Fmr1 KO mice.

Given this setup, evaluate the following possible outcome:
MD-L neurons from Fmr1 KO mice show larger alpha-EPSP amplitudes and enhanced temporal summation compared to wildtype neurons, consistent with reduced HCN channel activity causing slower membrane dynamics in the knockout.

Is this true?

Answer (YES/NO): NO